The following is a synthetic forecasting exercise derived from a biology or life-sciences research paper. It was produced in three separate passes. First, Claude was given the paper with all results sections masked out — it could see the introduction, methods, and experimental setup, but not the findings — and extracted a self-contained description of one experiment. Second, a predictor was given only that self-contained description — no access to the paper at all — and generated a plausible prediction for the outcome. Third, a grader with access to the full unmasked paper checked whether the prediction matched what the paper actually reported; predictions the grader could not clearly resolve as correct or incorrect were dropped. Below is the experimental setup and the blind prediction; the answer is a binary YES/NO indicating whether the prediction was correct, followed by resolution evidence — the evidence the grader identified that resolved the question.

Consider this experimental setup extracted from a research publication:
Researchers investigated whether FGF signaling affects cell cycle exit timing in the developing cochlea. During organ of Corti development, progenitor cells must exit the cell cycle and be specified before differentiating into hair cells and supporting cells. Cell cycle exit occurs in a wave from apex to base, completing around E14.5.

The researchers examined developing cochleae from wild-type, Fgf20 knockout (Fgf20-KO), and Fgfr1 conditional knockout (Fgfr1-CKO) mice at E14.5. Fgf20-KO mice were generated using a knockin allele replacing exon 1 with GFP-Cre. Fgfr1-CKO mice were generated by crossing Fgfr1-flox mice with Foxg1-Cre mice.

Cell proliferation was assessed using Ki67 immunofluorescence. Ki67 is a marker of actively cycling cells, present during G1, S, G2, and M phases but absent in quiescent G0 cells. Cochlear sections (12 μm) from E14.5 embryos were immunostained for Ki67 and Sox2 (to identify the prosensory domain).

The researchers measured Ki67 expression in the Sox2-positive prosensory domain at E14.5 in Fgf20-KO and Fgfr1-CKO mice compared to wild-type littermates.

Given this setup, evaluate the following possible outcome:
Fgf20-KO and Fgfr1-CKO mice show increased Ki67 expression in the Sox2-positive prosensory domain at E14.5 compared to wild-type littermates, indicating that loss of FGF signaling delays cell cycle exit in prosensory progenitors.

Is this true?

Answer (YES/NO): NO